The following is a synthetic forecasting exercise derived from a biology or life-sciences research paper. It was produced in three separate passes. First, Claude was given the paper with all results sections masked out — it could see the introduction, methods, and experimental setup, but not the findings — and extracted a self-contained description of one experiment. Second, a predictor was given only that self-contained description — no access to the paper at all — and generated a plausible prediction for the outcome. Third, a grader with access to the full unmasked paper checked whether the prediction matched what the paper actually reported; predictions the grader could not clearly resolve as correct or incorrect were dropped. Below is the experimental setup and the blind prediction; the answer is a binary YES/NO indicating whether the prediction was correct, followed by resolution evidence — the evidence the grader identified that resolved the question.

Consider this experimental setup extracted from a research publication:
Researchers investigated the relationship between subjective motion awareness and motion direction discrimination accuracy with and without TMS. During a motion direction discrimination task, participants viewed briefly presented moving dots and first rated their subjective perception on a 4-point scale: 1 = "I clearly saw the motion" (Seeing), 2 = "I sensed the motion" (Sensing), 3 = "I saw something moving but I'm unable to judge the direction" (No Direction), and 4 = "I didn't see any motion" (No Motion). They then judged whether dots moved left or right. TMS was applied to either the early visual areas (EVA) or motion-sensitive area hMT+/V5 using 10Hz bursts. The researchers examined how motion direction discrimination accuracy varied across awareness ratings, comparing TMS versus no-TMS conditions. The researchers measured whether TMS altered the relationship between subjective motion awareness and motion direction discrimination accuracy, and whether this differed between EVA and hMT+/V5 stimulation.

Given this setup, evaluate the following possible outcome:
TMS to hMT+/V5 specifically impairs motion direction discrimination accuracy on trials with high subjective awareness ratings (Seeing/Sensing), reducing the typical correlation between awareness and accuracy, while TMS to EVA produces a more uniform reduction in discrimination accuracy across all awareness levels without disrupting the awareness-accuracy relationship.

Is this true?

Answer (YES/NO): NO